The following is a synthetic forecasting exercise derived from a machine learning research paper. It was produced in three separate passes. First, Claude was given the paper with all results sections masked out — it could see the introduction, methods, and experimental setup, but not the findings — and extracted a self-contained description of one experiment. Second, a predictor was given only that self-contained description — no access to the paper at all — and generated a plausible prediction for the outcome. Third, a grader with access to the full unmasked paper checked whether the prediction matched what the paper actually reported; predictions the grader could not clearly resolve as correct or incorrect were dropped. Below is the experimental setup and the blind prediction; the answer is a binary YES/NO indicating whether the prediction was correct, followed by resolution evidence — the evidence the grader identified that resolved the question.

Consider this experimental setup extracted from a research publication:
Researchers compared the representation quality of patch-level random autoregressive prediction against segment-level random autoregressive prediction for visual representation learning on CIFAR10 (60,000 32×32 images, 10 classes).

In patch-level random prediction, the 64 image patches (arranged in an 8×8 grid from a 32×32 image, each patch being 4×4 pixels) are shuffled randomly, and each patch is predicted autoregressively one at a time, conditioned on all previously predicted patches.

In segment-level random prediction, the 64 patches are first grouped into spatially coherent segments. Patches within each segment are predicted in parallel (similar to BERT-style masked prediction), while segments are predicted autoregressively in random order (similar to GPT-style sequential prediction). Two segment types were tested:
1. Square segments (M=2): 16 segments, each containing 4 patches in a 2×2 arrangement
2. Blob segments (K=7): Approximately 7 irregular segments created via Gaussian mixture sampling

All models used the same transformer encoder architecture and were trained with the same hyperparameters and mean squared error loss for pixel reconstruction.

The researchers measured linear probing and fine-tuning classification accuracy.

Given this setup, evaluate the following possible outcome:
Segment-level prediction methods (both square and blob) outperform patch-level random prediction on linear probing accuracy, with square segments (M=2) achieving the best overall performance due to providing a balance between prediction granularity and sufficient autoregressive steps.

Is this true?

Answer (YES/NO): NO